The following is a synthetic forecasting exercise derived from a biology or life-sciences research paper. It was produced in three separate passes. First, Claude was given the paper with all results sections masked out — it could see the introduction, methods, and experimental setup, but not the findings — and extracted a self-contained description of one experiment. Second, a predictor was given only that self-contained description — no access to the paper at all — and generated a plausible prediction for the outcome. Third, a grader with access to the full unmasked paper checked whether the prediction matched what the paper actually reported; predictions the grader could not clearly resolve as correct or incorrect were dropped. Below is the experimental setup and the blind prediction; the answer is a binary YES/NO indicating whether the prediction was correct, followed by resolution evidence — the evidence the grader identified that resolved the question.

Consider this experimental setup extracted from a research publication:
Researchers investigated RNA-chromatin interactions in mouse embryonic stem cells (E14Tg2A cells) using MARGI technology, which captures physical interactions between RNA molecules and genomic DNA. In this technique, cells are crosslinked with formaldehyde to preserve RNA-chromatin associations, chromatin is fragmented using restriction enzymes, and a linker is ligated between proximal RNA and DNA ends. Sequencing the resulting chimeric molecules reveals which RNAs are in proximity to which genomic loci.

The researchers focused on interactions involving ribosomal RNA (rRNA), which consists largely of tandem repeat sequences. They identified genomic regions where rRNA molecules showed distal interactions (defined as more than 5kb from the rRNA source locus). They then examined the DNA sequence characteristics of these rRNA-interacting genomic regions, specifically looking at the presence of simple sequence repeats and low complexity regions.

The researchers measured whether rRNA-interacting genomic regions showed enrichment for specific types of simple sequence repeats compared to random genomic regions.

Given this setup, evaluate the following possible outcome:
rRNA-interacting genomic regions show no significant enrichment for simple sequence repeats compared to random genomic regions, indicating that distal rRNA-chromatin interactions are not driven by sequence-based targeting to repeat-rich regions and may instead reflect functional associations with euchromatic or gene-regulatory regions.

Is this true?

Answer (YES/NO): NO